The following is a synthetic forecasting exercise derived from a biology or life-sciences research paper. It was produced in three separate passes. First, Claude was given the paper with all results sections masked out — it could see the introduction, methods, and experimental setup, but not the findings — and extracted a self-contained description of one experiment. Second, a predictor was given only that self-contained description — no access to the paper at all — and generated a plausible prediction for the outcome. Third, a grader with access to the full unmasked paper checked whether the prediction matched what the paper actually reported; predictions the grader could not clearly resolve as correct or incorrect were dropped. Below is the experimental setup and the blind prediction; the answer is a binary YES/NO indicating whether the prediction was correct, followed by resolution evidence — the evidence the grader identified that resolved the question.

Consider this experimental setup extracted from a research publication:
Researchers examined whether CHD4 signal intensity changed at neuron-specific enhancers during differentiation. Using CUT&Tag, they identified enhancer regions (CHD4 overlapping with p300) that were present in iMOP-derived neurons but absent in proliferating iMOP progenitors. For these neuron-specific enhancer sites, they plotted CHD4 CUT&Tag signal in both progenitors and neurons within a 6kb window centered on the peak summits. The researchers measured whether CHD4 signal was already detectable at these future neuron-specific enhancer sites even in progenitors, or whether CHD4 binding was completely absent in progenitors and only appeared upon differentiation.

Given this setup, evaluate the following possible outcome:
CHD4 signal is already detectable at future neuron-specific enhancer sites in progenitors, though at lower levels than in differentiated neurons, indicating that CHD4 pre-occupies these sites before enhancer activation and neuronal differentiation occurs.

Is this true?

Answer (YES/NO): YES